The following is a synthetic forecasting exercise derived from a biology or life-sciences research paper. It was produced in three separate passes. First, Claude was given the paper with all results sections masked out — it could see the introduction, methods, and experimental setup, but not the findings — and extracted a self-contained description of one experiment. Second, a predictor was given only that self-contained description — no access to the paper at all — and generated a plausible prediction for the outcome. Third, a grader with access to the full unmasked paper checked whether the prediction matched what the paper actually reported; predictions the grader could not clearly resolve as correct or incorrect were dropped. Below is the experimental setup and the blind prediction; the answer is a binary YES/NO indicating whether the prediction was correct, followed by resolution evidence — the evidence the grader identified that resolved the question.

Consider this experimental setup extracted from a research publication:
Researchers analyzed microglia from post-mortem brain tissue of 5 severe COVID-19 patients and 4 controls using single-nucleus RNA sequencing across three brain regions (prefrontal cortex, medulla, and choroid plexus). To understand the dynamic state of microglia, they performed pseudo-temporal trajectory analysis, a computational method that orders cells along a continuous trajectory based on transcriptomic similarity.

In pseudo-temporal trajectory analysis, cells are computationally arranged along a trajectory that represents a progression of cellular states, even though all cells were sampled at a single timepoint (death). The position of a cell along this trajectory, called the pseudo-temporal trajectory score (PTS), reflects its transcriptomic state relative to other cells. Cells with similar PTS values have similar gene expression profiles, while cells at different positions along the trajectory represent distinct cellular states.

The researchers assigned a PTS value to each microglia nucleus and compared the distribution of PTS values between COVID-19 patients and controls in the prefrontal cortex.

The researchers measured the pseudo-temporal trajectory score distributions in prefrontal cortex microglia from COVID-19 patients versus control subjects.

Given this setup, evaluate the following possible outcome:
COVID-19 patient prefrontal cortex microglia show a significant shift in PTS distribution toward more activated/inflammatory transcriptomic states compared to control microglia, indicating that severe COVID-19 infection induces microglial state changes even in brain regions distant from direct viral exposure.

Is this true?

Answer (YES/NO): YES